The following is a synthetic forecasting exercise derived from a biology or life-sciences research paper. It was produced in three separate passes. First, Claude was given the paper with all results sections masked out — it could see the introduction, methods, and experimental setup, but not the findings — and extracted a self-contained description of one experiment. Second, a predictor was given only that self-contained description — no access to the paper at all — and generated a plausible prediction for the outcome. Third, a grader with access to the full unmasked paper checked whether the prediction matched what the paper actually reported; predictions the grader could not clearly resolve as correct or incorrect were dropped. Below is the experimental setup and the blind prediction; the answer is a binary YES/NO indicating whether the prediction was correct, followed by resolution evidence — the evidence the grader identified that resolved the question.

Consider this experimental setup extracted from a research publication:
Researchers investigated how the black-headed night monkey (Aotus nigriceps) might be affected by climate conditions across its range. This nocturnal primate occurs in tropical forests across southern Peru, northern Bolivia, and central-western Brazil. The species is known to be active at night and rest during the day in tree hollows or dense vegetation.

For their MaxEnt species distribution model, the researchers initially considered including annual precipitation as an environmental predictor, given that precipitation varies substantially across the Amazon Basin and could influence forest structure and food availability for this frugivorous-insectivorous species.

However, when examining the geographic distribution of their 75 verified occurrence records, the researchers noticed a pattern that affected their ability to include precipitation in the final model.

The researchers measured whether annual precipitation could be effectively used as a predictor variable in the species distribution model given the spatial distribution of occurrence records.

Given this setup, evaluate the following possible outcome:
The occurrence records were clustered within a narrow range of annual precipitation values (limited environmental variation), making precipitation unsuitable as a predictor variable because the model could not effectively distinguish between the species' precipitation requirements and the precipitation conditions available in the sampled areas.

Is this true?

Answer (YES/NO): NO